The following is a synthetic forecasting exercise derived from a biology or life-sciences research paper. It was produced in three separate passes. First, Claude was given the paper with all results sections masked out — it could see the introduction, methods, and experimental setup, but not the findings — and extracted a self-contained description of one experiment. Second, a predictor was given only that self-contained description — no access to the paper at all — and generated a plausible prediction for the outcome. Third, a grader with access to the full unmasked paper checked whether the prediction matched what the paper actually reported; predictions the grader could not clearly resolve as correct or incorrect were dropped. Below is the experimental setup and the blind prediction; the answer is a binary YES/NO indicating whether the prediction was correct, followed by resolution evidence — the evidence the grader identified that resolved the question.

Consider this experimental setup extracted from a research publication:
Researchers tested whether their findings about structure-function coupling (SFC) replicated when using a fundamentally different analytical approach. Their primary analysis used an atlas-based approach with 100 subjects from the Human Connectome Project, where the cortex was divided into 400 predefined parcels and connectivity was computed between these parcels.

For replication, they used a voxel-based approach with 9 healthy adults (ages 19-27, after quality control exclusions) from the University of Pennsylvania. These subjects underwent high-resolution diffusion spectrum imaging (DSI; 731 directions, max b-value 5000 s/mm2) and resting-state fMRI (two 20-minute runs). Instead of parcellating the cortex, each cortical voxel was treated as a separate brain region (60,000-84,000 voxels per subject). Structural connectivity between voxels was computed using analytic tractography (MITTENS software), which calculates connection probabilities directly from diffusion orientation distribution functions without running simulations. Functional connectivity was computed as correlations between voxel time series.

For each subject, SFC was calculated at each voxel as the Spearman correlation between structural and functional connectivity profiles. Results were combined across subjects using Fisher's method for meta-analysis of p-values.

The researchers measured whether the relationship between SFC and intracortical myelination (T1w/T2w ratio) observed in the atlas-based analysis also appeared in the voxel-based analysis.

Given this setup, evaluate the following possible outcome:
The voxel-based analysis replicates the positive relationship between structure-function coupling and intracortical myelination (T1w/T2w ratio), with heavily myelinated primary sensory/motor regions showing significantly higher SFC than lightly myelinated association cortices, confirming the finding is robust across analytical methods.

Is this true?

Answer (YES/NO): YES